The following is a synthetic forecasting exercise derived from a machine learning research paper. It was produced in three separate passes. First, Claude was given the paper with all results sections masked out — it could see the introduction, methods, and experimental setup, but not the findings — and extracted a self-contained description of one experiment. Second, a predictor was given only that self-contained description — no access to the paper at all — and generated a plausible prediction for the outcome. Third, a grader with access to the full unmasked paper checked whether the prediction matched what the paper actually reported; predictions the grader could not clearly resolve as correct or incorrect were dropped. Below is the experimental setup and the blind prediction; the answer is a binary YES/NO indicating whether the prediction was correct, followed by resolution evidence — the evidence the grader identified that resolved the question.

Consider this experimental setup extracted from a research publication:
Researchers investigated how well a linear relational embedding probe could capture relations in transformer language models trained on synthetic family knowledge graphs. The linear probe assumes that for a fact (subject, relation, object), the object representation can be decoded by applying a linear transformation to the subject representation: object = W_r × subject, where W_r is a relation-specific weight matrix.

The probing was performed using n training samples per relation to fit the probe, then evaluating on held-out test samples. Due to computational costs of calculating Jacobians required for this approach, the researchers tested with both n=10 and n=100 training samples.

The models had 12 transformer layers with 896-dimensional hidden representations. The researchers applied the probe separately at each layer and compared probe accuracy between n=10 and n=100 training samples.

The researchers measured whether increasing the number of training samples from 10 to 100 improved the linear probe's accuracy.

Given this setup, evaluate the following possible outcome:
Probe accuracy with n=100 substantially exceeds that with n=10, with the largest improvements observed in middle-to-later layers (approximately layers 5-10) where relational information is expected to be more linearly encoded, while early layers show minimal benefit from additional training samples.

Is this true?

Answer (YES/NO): NO